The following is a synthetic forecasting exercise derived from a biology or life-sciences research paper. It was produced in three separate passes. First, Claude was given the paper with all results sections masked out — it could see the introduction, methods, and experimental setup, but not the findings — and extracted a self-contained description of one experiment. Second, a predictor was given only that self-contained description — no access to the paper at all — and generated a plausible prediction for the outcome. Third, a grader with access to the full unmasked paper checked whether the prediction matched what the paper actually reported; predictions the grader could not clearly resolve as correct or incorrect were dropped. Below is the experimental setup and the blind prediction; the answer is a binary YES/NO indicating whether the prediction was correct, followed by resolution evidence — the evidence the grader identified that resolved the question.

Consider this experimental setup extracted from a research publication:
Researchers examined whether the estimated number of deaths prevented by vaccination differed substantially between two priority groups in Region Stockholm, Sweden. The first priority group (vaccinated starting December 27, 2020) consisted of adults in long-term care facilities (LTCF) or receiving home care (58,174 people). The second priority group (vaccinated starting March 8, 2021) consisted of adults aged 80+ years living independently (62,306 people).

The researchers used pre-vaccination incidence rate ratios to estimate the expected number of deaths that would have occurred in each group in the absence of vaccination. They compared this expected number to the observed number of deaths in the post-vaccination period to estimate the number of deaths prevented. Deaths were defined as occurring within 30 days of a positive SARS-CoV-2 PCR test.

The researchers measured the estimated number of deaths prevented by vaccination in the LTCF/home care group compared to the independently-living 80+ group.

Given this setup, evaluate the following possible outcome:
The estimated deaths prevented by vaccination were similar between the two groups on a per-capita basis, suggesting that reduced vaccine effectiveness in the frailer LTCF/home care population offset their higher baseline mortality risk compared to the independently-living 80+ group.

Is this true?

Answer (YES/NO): NO